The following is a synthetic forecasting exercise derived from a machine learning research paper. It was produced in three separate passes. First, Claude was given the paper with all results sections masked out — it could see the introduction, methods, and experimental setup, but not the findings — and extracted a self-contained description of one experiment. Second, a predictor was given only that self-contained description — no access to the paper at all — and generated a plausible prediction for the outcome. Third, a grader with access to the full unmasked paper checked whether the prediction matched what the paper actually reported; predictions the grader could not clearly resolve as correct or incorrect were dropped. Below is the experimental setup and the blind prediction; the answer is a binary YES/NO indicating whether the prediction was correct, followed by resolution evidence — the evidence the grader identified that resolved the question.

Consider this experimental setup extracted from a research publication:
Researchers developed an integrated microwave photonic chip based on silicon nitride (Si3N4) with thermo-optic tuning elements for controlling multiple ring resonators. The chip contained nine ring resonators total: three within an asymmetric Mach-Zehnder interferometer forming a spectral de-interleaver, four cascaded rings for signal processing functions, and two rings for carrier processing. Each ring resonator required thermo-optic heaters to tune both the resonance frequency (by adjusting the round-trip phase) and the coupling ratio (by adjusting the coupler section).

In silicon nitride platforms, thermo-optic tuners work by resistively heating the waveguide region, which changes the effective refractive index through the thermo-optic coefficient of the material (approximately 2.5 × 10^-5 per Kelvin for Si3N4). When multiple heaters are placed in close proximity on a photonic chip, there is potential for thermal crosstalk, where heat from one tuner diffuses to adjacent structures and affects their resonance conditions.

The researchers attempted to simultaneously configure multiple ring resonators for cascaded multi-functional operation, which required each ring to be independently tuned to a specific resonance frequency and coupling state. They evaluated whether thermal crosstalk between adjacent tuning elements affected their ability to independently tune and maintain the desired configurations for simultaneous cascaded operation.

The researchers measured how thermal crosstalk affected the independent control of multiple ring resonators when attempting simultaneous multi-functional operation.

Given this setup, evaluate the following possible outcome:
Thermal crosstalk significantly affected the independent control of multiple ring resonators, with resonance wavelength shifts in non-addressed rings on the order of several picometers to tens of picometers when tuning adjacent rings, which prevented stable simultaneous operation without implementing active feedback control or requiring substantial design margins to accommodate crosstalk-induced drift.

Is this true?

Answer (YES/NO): NO